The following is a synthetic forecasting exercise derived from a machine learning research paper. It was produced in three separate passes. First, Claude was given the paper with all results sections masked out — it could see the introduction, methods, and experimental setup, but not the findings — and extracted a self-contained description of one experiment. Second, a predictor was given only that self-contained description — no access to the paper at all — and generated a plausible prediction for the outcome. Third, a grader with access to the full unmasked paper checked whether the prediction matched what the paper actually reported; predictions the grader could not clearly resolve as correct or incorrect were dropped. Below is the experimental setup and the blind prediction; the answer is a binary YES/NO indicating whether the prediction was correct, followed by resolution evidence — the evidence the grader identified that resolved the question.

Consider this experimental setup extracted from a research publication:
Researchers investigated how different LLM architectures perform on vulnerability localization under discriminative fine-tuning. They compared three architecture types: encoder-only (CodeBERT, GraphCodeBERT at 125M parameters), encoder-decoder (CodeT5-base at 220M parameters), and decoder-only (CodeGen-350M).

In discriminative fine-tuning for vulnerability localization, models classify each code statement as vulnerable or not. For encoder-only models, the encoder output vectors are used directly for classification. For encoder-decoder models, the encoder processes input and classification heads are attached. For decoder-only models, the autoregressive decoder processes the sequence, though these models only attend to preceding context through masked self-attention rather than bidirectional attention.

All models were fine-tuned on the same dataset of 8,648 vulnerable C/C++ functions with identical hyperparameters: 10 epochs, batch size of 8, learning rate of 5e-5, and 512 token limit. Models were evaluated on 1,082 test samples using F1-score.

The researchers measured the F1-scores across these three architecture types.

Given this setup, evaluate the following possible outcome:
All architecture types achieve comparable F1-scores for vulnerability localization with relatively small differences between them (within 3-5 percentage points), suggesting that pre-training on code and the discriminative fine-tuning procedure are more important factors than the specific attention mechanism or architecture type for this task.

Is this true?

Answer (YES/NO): NO